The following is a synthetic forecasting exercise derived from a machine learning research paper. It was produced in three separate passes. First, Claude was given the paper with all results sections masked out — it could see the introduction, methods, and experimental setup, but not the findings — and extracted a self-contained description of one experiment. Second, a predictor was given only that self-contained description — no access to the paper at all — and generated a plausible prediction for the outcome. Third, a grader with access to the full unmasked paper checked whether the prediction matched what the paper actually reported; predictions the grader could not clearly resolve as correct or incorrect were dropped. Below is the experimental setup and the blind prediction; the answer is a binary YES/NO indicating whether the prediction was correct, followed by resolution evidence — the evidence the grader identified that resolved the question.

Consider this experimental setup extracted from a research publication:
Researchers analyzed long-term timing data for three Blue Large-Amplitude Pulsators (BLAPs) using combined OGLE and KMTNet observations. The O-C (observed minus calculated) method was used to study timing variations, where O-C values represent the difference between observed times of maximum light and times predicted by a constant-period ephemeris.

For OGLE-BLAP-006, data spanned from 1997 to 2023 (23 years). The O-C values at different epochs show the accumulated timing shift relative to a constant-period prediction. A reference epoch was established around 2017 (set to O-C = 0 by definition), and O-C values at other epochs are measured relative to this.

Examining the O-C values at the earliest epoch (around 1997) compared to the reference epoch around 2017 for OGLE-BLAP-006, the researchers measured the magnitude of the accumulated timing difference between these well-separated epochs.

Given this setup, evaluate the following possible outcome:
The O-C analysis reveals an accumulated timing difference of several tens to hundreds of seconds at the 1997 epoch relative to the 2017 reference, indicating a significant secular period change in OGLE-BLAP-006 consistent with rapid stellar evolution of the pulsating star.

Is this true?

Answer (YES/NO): NO